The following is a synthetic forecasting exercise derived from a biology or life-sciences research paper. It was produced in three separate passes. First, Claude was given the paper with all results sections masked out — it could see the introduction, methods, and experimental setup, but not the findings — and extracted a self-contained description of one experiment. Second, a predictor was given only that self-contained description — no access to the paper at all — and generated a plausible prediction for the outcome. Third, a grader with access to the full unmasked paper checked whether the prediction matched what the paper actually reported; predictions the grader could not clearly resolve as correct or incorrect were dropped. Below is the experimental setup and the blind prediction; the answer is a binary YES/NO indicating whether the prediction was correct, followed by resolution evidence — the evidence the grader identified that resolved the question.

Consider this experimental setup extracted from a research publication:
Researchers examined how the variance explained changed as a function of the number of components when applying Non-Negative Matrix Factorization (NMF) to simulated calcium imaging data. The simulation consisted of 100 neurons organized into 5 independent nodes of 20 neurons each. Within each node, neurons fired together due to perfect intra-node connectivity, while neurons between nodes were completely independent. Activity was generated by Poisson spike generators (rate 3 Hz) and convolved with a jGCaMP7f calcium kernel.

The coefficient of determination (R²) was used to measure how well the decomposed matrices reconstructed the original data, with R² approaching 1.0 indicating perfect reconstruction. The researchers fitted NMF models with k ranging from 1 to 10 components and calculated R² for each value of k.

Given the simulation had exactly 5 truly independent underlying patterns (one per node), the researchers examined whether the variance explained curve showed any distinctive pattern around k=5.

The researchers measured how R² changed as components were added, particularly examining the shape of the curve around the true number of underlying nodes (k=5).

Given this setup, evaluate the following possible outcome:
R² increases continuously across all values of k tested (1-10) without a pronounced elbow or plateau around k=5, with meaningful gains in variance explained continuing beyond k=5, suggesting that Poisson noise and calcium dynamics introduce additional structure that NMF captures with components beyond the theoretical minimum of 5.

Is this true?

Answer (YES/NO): NO